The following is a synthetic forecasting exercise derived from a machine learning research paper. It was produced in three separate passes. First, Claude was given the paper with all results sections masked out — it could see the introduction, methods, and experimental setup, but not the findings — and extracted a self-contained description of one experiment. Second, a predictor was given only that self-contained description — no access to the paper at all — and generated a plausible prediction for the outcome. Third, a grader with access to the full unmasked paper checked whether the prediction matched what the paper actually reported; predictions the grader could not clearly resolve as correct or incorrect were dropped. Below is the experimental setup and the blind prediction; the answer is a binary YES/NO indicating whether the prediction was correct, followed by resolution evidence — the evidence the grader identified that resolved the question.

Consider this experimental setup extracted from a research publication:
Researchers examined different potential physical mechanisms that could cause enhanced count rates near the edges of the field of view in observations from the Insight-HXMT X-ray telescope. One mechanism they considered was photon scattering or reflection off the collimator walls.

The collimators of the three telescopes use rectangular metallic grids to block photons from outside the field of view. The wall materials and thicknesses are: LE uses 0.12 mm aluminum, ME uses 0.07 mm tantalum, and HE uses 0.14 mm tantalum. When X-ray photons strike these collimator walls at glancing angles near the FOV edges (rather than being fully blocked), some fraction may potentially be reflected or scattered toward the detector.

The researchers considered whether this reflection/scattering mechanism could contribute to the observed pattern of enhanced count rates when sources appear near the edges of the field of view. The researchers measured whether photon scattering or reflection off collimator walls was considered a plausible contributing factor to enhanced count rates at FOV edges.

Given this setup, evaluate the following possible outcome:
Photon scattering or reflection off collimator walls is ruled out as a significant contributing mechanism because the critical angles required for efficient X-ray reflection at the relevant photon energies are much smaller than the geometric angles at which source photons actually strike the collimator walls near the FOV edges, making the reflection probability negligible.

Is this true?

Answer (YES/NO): NO